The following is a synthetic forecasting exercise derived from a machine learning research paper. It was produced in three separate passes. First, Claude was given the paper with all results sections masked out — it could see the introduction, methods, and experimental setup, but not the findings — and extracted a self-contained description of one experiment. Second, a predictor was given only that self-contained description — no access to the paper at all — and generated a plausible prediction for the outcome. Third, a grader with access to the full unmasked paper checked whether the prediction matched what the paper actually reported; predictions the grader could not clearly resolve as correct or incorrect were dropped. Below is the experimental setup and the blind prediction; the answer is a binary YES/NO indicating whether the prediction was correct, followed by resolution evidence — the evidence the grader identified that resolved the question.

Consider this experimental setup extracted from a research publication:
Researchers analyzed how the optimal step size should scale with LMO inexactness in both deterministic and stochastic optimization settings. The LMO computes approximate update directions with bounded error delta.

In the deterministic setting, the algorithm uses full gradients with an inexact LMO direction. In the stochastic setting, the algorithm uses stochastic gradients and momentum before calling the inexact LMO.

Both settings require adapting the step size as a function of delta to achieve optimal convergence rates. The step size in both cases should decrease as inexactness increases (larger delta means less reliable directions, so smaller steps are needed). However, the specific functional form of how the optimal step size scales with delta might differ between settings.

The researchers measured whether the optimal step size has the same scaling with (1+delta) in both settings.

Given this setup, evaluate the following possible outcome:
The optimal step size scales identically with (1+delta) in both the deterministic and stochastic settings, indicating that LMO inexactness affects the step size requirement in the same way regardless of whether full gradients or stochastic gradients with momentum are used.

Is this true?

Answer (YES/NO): NO